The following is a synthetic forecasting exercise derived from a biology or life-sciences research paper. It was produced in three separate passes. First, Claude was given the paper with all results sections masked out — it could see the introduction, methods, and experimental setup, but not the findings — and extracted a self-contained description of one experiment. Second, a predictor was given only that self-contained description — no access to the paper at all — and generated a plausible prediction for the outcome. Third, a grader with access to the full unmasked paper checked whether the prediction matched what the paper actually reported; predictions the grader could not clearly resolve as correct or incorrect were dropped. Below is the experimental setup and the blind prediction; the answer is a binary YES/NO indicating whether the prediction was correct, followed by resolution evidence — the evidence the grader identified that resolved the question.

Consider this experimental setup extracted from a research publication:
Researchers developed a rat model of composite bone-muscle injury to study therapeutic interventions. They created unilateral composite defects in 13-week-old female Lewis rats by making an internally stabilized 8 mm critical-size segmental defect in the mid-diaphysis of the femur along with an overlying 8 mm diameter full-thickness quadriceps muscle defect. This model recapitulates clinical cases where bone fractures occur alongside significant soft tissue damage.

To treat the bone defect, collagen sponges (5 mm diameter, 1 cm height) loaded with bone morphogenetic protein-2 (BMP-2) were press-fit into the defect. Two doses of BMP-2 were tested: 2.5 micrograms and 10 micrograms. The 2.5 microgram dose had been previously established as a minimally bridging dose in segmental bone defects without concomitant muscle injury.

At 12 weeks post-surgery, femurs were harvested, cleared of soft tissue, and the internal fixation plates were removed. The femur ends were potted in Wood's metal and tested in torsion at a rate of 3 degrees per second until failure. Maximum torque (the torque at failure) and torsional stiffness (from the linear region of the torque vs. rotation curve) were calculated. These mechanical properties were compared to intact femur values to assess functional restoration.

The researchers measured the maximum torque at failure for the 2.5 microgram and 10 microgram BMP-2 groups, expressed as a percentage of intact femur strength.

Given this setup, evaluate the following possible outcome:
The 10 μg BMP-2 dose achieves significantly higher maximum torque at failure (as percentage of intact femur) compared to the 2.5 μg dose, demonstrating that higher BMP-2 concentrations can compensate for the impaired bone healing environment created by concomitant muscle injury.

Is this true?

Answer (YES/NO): YES